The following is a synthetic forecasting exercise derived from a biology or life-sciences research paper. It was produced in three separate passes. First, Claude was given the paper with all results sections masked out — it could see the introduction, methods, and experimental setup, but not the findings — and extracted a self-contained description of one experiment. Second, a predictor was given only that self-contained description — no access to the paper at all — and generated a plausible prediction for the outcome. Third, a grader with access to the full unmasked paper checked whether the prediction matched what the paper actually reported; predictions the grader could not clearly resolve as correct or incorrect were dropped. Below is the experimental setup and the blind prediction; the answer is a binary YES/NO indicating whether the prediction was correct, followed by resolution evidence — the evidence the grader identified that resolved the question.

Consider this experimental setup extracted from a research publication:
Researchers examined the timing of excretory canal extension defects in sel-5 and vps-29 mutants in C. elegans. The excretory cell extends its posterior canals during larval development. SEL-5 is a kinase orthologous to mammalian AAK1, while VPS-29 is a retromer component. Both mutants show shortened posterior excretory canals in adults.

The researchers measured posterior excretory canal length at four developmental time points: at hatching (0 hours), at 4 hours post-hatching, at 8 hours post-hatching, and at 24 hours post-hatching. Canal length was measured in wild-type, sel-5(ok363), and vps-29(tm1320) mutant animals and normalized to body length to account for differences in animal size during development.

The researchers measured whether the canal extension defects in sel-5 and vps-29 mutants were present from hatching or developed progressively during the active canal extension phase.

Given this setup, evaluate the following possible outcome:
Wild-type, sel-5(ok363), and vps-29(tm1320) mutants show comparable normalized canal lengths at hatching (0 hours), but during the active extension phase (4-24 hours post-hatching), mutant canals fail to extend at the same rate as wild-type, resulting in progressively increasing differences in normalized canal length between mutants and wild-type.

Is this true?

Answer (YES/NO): NO